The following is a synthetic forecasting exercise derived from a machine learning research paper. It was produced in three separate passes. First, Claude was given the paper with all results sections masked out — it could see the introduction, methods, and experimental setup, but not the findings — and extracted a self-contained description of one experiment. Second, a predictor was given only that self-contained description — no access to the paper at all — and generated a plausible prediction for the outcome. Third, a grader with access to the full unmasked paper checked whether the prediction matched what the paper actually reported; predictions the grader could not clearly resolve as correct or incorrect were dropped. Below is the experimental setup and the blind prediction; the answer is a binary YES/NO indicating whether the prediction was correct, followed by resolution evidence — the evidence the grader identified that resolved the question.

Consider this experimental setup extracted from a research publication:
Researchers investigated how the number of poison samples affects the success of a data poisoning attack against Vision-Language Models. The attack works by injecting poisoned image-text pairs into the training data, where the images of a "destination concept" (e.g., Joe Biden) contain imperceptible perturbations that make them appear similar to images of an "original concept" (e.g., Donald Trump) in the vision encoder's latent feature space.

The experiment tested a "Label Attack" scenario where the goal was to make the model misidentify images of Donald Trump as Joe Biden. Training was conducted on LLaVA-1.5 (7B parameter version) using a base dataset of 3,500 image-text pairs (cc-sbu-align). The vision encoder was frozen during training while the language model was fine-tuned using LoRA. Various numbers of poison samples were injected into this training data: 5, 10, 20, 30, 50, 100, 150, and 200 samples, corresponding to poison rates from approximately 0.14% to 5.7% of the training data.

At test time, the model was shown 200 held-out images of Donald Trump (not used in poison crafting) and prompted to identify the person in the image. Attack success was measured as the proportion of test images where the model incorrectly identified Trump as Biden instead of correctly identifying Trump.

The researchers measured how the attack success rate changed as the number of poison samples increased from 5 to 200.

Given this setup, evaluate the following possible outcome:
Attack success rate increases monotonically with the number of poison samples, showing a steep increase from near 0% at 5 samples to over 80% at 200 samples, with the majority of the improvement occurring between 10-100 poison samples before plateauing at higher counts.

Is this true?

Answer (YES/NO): NO